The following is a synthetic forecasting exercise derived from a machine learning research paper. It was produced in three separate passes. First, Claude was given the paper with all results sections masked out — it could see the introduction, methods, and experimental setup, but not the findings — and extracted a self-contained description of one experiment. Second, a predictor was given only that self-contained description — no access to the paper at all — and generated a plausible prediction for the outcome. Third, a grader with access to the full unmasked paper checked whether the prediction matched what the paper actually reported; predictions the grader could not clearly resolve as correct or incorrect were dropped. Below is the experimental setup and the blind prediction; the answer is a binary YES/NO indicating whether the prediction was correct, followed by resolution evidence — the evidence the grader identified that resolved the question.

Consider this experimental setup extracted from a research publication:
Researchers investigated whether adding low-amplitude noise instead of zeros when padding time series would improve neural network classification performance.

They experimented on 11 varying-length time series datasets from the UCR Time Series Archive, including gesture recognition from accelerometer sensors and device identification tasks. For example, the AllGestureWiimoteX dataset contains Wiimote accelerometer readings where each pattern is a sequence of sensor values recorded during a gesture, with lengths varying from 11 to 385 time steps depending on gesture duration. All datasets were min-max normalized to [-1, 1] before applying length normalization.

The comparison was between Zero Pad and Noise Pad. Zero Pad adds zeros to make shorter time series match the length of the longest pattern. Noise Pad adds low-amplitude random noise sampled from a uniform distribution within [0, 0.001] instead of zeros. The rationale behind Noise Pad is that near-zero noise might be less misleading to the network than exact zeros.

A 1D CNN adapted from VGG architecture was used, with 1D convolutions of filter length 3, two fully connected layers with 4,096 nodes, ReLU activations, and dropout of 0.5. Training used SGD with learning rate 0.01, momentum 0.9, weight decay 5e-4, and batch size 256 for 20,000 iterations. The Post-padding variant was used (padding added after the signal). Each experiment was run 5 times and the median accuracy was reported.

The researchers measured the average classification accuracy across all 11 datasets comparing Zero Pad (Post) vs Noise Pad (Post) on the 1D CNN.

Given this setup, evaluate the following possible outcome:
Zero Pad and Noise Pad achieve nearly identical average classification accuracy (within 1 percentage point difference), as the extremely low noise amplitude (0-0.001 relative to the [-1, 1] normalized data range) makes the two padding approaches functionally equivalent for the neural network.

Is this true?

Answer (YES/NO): YES